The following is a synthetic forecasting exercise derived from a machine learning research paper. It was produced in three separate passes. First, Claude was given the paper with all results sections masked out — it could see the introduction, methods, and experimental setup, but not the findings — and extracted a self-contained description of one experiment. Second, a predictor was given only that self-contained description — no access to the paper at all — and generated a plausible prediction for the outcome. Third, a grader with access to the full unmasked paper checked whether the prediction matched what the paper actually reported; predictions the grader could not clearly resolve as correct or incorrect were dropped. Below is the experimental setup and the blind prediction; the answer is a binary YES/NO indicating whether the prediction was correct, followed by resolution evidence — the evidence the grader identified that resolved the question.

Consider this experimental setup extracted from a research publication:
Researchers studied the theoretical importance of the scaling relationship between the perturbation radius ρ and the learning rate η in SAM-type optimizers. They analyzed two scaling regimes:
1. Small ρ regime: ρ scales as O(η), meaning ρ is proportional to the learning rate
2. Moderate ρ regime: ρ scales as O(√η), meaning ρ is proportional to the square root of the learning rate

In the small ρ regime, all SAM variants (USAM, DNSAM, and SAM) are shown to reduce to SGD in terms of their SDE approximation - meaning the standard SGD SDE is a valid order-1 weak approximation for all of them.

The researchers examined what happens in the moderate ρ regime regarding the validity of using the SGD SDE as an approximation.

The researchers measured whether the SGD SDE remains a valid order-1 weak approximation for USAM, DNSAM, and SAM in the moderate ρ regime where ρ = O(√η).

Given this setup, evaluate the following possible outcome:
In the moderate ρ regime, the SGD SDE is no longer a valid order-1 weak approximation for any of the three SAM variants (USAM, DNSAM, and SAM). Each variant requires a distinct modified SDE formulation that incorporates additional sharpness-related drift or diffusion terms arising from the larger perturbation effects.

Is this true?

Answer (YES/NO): YES